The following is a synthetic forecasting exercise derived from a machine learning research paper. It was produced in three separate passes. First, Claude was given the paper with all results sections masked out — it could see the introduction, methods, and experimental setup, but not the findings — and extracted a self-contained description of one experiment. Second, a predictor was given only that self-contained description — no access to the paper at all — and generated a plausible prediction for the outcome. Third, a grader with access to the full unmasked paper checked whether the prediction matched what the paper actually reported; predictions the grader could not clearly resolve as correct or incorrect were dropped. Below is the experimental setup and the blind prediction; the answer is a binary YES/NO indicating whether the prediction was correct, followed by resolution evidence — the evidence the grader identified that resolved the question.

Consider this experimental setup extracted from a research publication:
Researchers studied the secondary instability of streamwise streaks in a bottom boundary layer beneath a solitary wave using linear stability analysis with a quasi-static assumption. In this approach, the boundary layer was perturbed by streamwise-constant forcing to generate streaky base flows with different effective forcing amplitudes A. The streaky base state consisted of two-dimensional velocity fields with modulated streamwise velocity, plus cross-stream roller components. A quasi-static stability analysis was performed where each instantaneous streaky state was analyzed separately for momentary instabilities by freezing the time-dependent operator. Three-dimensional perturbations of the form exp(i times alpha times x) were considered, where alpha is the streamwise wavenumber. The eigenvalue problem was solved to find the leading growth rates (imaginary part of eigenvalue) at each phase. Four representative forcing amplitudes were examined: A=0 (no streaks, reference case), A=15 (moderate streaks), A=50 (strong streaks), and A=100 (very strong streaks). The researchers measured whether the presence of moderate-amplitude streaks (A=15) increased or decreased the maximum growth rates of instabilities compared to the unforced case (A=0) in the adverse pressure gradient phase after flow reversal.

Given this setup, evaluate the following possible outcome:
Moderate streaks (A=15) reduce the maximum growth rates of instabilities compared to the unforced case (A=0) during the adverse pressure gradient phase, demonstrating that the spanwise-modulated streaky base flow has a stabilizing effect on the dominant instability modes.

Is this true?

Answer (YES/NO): YES